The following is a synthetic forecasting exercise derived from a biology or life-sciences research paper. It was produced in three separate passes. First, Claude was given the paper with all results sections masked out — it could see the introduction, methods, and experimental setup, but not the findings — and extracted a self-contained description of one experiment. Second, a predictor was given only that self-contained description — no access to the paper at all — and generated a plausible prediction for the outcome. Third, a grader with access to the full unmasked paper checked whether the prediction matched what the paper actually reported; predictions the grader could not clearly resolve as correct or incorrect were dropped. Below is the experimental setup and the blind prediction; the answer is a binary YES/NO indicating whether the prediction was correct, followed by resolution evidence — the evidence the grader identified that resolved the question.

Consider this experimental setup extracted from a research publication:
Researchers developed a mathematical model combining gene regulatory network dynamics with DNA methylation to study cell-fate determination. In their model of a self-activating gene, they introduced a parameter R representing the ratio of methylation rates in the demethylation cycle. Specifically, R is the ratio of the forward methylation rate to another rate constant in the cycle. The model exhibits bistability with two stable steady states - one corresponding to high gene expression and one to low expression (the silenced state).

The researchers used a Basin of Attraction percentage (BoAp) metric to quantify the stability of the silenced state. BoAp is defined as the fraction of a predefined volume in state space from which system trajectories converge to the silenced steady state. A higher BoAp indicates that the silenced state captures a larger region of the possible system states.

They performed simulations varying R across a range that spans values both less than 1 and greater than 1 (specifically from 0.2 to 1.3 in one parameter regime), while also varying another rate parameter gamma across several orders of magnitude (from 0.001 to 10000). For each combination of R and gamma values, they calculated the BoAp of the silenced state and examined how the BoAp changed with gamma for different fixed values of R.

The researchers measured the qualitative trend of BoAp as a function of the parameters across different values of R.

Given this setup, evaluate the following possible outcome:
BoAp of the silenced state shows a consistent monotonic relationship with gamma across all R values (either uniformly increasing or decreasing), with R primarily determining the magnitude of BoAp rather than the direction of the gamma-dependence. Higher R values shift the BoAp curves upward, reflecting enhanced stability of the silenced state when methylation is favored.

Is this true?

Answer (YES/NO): NO